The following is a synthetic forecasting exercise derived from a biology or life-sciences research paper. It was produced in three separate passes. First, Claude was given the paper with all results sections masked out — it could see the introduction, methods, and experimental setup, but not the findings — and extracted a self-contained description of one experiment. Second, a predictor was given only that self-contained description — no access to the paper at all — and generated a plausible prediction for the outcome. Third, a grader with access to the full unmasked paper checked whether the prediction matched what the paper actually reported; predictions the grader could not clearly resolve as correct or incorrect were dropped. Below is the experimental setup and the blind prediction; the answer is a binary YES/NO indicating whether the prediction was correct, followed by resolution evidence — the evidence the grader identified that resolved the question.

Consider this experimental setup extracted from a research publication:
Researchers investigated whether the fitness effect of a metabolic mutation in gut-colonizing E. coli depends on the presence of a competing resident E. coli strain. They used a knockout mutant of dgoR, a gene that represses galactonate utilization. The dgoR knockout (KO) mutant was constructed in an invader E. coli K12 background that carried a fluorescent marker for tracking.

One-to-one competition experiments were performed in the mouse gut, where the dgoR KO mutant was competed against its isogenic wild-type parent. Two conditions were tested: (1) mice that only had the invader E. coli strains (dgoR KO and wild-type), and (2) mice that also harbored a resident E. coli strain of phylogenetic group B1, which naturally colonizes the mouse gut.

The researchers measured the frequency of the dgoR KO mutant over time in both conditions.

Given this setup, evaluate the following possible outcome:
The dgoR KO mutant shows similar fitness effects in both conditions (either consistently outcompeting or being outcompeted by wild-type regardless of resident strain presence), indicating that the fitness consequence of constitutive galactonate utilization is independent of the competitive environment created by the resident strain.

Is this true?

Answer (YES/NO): NO